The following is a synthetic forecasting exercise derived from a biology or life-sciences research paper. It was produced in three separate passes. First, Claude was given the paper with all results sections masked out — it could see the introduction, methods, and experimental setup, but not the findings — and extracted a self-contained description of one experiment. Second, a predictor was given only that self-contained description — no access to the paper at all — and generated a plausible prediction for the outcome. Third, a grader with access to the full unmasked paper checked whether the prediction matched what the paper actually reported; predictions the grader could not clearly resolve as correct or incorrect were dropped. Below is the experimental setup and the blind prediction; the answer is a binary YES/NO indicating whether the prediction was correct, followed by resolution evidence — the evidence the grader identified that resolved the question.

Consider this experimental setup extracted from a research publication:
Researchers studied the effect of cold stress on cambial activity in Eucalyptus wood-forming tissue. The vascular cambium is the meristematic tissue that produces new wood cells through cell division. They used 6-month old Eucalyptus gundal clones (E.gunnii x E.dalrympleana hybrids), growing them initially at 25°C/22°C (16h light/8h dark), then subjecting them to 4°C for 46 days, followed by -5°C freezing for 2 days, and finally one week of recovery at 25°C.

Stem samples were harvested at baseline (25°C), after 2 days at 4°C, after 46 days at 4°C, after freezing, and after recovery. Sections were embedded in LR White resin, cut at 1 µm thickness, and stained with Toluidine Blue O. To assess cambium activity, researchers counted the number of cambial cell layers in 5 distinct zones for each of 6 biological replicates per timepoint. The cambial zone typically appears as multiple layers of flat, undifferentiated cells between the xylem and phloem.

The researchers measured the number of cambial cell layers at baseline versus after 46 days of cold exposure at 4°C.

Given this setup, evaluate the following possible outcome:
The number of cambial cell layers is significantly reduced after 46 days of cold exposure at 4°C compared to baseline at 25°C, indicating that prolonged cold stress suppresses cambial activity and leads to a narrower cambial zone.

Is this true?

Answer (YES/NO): YES